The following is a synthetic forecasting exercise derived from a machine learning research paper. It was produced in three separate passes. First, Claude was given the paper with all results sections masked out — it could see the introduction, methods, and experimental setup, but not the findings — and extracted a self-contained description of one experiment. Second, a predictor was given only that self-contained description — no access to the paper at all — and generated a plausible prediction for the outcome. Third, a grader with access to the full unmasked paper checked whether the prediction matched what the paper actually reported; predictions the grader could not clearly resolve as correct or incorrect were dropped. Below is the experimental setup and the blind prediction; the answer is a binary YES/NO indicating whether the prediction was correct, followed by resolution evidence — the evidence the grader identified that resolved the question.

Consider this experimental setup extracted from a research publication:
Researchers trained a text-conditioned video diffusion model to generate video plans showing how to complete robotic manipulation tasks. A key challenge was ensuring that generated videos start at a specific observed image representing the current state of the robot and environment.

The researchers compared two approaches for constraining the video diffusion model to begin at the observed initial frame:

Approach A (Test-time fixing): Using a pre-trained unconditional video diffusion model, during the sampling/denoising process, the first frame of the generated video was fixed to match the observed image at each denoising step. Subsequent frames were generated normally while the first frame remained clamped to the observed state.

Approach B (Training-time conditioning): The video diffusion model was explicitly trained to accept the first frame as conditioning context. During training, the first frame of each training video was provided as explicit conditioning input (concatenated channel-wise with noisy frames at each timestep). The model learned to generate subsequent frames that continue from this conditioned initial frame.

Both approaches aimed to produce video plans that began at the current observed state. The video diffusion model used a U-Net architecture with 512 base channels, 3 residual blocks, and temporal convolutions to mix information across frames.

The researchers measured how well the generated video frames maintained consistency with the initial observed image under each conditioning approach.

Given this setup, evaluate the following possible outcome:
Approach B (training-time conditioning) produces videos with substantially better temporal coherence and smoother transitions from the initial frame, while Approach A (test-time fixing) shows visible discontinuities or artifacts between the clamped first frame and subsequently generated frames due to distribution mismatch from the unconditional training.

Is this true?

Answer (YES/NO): NO